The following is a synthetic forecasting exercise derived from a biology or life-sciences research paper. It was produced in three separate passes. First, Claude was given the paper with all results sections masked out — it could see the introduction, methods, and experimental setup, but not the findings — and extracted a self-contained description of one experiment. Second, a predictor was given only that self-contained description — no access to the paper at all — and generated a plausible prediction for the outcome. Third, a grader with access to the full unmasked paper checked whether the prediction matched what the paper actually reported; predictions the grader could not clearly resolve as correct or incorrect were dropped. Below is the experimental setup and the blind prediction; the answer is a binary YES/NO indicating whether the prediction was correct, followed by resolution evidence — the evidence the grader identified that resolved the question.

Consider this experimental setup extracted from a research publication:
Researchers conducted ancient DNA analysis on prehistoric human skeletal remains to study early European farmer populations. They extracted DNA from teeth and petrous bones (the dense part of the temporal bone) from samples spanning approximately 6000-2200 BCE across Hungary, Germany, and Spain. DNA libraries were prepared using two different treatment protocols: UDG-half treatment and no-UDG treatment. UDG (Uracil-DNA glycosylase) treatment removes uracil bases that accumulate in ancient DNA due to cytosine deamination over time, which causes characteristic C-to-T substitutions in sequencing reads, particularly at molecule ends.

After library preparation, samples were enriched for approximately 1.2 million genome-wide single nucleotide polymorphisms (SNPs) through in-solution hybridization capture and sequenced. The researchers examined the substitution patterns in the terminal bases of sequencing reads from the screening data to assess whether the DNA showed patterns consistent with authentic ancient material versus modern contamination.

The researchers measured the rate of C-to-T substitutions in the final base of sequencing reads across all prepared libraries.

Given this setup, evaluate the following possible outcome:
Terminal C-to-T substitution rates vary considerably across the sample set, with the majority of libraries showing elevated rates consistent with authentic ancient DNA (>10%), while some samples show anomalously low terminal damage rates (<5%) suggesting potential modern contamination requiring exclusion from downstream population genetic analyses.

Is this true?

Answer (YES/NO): NO